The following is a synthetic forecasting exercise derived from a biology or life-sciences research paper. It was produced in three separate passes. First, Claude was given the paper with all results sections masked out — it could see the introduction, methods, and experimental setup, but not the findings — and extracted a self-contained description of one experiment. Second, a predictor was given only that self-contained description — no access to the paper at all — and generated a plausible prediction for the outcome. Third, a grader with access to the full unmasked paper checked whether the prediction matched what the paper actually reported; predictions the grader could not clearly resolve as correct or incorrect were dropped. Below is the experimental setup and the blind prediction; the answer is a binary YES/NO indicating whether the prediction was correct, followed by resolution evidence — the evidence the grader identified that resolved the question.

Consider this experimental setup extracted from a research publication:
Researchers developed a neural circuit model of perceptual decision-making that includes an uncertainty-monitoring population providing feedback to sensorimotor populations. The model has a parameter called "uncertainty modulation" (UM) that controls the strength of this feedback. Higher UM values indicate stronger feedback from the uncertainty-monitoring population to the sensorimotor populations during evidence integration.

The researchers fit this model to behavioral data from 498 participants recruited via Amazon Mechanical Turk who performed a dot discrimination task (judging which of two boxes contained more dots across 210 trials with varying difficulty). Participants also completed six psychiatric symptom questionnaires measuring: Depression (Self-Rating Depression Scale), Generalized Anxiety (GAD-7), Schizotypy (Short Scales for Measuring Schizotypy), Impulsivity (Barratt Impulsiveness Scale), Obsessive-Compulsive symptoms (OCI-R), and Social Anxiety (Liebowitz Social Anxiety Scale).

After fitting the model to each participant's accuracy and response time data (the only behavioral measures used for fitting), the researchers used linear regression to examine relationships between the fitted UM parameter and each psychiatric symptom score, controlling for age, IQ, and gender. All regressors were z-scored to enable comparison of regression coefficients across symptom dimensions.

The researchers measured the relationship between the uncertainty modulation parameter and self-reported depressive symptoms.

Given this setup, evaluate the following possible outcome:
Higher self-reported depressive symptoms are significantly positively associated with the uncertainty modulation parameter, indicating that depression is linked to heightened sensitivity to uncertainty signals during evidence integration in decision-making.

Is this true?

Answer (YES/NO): NO